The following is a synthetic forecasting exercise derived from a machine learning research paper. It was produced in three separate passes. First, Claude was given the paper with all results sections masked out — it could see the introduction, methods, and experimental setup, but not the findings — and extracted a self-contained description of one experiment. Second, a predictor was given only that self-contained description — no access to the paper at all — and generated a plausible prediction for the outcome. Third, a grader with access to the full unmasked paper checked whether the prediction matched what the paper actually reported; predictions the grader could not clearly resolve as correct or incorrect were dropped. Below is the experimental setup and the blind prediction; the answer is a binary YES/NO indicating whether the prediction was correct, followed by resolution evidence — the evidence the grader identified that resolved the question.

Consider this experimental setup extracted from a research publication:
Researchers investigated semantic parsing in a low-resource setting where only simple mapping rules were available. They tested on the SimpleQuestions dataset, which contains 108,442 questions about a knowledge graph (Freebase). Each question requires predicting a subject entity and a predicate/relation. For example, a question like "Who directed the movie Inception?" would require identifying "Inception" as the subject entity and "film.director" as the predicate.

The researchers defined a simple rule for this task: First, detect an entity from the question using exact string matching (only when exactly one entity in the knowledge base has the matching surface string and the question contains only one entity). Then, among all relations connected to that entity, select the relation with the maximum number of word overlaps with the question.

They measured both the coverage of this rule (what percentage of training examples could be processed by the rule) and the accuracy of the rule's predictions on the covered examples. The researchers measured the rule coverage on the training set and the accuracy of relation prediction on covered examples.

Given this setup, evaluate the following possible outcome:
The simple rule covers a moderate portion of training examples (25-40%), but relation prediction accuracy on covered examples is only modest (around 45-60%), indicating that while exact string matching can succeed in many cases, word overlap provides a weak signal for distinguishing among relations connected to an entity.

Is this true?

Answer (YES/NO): NO